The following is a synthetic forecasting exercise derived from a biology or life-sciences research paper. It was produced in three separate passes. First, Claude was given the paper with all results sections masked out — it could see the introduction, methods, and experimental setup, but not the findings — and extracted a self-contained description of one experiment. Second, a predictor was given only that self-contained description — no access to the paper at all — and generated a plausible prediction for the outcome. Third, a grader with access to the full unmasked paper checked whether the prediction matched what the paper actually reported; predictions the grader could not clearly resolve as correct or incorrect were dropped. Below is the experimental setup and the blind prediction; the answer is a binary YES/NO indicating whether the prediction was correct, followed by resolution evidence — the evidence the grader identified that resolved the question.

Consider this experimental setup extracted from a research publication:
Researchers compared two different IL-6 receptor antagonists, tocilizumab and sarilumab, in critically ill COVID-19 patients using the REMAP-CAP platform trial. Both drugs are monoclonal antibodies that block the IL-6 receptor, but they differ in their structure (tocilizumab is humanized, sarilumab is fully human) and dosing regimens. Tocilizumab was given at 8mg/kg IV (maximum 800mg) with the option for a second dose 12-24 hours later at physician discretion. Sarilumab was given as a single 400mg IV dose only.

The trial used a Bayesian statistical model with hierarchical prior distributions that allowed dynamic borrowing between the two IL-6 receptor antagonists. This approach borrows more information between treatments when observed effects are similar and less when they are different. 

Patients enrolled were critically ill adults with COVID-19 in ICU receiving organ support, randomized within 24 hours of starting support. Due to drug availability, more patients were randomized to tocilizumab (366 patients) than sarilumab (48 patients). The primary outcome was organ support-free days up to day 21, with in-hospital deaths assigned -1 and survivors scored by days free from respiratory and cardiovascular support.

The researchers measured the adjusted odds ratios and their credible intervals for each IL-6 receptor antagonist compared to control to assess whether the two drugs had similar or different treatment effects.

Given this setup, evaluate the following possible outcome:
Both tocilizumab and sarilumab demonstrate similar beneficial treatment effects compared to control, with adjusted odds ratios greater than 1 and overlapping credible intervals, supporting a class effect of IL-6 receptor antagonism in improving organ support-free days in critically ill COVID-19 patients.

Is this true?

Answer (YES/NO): YES